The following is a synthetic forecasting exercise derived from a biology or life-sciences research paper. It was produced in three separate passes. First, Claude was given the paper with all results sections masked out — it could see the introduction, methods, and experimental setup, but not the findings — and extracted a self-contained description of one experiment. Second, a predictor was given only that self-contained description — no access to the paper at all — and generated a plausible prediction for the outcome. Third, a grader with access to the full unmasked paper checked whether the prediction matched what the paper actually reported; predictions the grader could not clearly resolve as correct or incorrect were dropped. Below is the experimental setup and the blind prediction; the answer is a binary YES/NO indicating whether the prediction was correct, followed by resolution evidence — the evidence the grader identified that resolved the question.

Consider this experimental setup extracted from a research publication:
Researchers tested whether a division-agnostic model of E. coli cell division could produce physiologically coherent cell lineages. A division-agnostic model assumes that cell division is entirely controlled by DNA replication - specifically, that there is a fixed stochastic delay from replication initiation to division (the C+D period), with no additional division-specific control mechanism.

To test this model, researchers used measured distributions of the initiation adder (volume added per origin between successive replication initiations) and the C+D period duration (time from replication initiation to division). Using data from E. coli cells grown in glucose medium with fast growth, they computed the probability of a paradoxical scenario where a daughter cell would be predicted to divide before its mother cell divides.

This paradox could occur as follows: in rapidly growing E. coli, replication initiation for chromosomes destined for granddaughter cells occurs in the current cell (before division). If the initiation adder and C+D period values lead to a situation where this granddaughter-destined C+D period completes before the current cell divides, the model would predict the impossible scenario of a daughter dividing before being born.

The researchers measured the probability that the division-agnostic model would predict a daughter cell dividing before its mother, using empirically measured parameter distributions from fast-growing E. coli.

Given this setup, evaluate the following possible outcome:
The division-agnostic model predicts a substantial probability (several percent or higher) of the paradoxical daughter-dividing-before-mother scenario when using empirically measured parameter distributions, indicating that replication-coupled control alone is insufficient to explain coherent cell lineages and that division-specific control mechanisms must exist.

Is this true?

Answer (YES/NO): NO